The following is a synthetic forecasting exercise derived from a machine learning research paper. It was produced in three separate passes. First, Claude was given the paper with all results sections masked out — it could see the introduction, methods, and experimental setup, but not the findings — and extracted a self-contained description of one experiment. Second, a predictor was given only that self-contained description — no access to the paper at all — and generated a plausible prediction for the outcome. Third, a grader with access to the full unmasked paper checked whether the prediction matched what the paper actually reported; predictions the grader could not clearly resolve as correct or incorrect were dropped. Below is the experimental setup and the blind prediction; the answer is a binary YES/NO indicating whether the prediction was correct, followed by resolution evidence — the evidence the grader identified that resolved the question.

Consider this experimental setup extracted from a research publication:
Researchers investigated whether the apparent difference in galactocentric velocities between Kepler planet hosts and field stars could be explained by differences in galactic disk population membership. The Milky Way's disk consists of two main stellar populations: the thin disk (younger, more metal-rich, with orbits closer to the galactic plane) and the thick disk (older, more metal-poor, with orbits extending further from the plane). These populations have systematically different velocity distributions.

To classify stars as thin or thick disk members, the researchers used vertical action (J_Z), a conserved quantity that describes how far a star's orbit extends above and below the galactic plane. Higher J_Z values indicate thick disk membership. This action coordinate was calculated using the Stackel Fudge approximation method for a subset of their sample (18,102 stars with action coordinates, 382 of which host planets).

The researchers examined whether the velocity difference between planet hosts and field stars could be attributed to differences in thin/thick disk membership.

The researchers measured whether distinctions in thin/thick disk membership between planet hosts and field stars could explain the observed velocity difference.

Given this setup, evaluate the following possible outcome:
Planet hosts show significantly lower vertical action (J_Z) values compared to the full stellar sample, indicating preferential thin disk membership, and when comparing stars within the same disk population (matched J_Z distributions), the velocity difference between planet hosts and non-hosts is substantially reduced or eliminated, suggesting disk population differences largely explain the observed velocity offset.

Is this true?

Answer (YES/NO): NO